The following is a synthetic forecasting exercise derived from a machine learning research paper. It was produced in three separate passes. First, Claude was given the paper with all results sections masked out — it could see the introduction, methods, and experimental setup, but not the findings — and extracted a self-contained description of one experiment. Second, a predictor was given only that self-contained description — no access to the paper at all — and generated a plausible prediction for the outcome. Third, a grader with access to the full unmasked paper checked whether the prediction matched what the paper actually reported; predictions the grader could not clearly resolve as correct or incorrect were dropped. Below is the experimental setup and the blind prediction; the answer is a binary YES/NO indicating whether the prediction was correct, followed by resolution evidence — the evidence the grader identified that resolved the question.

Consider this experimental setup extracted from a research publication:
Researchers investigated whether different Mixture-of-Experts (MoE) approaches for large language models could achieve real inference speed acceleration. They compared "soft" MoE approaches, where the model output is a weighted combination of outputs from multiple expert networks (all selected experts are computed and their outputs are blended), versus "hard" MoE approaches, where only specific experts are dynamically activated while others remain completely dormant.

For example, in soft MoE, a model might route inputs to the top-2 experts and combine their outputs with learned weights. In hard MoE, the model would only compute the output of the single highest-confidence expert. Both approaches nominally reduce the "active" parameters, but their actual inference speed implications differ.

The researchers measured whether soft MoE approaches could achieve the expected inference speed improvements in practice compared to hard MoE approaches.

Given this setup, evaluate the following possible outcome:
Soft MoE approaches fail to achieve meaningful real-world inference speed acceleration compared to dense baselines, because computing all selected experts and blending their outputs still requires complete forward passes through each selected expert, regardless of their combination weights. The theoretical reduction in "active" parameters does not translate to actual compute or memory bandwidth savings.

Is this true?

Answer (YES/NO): YES